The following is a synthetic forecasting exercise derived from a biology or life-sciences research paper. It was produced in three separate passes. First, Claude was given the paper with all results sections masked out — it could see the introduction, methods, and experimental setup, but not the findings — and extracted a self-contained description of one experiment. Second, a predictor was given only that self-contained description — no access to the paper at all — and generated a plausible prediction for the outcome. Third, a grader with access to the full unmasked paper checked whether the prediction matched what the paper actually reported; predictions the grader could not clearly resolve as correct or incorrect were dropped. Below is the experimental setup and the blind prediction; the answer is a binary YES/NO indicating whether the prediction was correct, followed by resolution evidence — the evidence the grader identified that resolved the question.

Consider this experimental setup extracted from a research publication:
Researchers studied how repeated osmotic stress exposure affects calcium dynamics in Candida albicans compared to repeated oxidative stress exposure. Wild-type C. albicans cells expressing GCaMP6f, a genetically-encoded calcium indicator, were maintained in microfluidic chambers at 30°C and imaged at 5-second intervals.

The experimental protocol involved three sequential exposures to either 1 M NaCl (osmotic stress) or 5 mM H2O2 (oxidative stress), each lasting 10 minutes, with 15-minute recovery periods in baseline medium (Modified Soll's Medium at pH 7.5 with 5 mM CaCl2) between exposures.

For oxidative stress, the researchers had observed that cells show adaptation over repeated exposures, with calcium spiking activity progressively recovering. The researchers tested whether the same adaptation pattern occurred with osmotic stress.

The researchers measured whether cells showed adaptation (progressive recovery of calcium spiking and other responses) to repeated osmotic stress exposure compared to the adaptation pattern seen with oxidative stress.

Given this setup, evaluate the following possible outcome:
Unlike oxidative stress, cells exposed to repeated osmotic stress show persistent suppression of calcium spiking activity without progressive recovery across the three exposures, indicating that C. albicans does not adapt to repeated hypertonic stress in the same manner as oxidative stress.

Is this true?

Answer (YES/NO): YES